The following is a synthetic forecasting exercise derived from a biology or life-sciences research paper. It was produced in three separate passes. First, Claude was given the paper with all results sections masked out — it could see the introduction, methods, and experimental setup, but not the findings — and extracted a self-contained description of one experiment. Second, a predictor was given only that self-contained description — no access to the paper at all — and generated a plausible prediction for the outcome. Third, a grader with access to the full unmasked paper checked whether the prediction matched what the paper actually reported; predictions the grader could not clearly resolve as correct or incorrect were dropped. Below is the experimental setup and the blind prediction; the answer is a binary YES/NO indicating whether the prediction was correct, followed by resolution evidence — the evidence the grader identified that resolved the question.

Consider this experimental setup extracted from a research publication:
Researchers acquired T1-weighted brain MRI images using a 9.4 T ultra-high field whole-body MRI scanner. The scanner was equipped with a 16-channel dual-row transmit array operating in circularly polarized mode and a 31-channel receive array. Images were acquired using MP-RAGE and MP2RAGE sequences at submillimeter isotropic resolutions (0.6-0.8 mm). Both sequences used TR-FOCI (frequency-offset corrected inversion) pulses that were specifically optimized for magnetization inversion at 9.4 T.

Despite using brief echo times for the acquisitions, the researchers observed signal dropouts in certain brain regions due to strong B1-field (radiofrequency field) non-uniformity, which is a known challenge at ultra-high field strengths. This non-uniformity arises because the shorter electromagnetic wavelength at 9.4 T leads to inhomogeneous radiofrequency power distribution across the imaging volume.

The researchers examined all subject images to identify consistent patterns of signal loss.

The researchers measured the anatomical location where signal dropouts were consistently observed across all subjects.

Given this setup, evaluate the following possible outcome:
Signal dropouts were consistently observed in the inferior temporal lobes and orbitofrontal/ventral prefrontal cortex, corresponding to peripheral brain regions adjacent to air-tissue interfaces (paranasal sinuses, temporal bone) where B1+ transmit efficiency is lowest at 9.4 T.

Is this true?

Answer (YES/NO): NO